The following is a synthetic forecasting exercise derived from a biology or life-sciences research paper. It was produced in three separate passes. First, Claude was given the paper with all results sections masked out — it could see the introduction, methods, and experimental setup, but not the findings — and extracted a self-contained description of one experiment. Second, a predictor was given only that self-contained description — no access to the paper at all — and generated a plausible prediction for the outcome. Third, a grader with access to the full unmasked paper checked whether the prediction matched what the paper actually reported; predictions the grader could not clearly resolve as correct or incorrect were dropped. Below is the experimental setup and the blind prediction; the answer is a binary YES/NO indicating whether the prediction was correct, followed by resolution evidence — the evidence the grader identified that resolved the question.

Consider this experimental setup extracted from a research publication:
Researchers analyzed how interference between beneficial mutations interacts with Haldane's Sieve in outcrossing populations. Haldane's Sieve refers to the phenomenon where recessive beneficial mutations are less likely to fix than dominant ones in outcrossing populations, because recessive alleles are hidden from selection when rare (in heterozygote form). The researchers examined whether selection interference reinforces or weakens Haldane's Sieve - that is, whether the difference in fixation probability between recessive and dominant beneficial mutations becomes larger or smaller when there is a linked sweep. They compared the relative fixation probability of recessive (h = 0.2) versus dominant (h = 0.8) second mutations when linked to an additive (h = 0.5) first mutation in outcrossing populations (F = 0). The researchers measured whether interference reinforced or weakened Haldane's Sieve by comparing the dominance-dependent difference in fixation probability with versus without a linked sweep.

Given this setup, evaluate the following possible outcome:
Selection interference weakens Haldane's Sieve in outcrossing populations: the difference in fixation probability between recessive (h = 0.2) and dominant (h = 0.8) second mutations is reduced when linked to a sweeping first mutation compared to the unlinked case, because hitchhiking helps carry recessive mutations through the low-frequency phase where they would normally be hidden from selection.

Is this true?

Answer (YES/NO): NO